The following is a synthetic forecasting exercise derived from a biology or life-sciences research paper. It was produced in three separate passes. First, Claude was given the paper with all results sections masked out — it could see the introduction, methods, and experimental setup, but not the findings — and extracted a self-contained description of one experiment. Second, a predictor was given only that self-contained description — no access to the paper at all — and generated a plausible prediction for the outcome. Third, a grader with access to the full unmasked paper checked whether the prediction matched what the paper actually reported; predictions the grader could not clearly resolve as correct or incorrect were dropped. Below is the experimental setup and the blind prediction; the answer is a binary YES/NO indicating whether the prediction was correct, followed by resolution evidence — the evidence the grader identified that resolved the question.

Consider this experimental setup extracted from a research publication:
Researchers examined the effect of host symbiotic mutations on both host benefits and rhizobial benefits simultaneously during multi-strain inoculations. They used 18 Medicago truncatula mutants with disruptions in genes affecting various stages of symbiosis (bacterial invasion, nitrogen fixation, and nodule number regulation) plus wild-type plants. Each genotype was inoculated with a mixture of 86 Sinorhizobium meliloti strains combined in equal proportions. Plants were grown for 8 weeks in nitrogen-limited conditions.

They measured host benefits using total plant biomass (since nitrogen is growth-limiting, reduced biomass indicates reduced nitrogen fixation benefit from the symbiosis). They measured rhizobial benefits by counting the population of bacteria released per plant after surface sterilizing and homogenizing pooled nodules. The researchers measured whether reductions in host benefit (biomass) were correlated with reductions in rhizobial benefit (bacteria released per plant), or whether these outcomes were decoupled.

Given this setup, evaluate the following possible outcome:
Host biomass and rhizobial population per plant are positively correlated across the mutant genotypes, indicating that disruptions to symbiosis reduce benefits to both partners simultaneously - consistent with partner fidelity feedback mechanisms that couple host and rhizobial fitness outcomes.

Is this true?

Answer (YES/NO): NO